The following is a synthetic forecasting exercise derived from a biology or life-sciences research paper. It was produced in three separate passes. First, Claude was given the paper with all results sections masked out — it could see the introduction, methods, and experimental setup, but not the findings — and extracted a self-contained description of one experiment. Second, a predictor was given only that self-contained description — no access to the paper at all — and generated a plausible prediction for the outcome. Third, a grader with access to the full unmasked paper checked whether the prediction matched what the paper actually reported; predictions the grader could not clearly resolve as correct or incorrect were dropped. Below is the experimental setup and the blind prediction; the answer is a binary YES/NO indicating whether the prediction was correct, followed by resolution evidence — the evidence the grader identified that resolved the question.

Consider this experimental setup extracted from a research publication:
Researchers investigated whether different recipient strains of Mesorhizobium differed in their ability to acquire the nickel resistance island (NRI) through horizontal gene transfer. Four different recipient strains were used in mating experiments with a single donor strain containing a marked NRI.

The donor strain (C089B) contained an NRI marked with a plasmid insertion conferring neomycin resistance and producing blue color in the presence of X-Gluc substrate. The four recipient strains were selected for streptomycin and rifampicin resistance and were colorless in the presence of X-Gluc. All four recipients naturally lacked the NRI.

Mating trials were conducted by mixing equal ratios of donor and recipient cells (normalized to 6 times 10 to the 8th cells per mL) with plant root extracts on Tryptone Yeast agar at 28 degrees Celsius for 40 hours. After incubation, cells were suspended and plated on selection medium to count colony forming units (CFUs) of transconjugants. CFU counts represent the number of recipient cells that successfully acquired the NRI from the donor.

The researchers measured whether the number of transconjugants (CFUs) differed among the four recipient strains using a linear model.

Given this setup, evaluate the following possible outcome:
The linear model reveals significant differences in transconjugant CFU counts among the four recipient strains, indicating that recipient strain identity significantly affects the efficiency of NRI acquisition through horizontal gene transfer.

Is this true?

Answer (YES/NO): YES